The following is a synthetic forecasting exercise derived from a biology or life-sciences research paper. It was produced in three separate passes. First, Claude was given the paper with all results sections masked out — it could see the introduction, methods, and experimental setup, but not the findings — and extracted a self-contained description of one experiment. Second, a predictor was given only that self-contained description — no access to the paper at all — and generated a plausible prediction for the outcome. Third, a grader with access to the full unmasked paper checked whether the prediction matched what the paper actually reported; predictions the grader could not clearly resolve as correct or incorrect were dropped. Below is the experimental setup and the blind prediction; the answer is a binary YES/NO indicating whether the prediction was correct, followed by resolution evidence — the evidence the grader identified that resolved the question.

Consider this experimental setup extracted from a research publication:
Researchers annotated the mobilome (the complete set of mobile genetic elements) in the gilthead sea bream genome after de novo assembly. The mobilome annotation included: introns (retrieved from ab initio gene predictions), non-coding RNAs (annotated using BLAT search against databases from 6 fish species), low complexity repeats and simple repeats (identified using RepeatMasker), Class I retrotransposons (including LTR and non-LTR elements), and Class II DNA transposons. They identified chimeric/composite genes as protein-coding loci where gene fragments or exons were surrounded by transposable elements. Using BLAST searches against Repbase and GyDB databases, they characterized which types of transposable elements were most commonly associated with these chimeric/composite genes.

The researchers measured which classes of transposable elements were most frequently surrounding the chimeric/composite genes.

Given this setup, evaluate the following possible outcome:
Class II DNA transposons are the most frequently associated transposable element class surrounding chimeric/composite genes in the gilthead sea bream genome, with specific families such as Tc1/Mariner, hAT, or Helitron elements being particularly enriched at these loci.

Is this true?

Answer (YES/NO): NO